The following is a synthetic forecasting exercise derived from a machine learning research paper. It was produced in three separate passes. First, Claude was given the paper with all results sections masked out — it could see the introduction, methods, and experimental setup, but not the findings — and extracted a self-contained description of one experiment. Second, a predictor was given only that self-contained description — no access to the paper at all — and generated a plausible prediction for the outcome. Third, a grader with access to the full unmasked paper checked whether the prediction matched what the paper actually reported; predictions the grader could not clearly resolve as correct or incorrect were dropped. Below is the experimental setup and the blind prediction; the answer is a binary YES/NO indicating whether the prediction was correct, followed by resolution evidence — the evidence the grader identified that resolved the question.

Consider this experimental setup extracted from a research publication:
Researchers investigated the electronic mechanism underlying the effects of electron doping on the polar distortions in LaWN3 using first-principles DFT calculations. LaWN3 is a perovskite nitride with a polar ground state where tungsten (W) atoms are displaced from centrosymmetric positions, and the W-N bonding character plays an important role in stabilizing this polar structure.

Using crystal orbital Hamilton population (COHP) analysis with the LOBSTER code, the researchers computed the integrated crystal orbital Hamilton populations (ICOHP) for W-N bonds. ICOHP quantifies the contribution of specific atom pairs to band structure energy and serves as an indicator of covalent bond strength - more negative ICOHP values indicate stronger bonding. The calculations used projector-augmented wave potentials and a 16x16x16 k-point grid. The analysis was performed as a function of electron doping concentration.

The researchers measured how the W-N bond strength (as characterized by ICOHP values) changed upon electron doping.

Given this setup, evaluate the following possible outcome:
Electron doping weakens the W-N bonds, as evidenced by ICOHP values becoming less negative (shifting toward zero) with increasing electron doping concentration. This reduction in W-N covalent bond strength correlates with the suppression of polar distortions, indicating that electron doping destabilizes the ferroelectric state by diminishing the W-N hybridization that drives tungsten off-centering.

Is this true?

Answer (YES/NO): NO